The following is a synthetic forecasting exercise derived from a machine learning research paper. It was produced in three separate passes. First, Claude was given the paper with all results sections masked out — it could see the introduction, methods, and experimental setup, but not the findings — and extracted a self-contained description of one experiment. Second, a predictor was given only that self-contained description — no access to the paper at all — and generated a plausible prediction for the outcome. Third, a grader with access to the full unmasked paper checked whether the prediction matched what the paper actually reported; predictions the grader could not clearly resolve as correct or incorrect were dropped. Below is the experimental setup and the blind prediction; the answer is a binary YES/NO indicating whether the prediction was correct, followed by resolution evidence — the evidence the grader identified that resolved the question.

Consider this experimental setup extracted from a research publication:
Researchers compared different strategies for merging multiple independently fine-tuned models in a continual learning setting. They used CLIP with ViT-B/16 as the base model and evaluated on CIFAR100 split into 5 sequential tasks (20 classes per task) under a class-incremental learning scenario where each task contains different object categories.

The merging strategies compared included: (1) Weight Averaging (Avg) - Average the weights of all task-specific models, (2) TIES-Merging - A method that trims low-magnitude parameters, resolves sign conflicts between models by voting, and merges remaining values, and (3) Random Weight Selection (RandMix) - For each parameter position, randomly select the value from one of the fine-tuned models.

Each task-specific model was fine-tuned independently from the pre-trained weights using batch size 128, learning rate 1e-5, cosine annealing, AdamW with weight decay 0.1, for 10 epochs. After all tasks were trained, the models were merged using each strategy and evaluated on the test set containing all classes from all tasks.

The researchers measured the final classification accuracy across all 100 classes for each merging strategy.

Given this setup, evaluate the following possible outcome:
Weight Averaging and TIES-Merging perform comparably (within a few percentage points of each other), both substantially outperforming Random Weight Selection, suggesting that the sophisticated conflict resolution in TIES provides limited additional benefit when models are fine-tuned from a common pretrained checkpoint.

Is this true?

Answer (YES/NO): NO